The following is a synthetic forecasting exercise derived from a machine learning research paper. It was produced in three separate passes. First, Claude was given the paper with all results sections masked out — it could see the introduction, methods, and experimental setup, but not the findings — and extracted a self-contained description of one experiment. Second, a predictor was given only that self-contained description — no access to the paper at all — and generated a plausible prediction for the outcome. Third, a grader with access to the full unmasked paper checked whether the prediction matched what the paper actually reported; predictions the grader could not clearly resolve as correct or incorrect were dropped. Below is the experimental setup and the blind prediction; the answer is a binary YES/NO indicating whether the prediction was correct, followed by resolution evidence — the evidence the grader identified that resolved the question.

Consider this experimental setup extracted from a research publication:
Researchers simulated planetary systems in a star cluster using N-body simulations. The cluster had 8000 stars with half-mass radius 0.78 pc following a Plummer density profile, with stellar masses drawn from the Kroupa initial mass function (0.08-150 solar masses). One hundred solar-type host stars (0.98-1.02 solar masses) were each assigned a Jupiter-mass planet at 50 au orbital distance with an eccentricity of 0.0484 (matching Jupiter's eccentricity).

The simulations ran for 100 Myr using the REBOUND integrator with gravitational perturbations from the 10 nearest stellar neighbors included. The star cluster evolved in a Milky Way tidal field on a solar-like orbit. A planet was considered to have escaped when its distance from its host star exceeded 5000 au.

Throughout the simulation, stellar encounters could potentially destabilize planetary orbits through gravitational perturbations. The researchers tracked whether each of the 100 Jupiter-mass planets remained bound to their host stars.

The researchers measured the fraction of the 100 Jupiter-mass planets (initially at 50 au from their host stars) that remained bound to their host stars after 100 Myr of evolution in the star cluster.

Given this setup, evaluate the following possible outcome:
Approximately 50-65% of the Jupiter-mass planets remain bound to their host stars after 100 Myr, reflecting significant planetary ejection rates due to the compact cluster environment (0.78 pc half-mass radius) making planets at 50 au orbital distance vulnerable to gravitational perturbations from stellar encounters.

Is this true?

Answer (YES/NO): NO